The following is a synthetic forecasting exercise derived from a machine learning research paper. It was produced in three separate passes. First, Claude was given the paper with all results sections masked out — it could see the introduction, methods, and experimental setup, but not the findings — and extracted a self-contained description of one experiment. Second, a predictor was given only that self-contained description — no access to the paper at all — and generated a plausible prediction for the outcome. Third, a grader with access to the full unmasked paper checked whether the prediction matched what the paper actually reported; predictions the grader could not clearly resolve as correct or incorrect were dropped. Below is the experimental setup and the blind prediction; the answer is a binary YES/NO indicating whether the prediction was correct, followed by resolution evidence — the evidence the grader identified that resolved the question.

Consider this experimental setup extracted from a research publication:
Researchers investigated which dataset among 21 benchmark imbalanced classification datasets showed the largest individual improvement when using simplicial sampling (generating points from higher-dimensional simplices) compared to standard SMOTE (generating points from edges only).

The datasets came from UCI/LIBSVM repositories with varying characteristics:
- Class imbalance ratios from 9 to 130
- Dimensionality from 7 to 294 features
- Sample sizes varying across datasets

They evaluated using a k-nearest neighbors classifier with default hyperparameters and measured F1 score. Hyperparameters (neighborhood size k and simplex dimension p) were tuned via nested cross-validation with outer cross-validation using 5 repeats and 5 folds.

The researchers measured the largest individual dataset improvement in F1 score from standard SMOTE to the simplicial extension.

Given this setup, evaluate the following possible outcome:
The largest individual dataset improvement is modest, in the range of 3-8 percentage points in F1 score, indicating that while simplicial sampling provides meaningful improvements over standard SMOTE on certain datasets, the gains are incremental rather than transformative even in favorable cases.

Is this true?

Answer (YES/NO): NO